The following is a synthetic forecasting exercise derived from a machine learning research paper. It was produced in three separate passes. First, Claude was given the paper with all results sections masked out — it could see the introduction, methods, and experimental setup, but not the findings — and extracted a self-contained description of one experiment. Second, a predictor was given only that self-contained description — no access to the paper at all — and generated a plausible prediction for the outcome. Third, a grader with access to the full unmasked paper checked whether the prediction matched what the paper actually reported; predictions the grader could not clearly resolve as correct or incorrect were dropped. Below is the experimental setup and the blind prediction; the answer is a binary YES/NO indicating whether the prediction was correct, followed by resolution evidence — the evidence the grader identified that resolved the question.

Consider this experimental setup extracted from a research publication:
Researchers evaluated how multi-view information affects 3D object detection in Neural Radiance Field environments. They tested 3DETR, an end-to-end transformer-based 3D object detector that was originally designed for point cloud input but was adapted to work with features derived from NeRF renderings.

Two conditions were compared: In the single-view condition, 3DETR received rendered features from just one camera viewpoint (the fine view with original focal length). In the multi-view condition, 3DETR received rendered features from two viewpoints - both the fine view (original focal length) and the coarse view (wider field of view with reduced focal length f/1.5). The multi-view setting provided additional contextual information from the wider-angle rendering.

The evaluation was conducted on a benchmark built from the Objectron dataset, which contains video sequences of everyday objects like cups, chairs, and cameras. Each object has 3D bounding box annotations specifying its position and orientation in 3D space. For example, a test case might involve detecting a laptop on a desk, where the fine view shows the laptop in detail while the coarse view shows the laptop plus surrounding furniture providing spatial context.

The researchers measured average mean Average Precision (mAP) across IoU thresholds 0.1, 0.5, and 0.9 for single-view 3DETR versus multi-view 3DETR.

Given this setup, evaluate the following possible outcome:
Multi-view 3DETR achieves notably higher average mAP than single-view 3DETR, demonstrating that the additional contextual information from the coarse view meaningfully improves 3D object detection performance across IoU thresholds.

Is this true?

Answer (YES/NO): NO